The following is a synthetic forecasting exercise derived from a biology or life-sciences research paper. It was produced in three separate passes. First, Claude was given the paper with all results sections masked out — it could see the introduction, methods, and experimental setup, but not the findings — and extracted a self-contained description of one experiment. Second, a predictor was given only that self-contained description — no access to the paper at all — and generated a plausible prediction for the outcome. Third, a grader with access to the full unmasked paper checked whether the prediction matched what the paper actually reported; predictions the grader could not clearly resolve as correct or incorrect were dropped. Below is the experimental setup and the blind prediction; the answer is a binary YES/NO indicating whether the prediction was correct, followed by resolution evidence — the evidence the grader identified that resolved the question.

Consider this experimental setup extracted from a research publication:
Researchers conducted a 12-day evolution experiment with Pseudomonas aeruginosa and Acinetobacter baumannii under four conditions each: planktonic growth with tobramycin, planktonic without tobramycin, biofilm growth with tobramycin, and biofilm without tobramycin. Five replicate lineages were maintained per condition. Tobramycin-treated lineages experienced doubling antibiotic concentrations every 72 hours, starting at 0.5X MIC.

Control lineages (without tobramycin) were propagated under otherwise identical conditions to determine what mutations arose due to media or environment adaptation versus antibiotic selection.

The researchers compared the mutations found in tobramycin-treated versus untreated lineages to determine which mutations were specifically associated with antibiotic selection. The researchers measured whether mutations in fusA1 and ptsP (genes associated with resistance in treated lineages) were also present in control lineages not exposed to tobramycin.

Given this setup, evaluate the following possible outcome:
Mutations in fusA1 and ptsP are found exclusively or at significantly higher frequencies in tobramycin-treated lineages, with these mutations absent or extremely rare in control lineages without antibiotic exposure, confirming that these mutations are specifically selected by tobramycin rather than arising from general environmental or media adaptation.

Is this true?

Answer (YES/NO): YES